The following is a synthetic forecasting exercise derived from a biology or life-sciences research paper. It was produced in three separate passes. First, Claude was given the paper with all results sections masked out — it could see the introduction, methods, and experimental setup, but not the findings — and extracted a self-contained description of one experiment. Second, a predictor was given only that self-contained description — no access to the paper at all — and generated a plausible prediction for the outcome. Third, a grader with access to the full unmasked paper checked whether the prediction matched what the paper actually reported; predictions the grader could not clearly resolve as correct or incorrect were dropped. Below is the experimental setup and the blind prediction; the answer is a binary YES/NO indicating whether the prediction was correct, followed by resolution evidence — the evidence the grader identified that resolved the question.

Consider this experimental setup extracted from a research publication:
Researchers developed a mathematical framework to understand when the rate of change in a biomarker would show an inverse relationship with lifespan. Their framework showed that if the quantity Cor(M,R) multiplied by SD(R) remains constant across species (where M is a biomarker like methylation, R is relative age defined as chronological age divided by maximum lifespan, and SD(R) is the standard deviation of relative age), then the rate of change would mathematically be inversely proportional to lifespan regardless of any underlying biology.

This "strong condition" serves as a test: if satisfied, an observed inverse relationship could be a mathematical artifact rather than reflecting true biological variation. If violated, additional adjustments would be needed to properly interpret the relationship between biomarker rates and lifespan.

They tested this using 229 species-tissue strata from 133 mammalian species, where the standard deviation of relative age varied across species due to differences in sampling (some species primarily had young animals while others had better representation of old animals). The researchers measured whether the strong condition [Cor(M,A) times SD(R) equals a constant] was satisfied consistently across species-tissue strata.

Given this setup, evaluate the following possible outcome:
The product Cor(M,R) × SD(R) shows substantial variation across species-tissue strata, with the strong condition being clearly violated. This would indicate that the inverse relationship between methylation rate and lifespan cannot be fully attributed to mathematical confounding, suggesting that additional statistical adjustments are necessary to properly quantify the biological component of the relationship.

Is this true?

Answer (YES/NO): YES